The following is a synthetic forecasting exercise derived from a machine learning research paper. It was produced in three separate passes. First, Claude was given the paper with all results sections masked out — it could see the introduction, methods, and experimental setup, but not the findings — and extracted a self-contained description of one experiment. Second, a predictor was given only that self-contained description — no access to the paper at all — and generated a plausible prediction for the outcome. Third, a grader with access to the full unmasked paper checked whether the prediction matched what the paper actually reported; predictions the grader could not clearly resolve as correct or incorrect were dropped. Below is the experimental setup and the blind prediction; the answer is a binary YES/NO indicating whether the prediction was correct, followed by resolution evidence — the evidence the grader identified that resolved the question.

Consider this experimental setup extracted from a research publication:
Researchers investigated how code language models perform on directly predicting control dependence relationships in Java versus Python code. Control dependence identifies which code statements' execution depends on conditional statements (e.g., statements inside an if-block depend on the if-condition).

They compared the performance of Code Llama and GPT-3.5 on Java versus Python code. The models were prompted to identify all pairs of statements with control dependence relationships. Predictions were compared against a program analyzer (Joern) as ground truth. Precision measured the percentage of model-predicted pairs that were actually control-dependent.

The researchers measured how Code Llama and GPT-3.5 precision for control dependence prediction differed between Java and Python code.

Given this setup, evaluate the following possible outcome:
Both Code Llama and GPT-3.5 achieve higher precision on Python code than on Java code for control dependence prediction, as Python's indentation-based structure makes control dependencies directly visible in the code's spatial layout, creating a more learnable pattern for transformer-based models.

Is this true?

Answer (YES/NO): YES